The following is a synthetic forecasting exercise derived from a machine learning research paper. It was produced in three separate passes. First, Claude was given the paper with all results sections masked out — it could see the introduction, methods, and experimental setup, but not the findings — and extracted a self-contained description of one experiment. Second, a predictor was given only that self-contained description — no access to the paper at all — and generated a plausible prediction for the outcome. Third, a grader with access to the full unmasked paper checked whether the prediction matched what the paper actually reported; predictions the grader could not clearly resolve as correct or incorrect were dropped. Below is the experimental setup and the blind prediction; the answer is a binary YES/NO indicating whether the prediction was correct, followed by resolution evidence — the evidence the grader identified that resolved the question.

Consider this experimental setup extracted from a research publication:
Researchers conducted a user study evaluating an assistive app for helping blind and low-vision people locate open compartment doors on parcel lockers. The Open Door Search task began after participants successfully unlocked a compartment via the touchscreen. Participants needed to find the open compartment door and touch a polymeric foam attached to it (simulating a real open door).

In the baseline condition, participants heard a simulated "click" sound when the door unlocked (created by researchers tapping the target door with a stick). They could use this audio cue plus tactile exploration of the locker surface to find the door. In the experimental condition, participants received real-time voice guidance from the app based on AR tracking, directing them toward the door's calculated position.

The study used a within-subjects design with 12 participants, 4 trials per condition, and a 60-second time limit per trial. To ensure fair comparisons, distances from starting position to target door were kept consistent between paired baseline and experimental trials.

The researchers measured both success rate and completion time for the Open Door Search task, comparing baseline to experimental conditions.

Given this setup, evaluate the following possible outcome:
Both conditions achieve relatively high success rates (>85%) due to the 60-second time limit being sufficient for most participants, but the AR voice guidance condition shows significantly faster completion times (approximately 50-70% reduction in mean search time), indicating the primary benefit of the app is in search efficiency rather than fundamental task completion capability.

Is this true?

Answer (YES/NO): NO